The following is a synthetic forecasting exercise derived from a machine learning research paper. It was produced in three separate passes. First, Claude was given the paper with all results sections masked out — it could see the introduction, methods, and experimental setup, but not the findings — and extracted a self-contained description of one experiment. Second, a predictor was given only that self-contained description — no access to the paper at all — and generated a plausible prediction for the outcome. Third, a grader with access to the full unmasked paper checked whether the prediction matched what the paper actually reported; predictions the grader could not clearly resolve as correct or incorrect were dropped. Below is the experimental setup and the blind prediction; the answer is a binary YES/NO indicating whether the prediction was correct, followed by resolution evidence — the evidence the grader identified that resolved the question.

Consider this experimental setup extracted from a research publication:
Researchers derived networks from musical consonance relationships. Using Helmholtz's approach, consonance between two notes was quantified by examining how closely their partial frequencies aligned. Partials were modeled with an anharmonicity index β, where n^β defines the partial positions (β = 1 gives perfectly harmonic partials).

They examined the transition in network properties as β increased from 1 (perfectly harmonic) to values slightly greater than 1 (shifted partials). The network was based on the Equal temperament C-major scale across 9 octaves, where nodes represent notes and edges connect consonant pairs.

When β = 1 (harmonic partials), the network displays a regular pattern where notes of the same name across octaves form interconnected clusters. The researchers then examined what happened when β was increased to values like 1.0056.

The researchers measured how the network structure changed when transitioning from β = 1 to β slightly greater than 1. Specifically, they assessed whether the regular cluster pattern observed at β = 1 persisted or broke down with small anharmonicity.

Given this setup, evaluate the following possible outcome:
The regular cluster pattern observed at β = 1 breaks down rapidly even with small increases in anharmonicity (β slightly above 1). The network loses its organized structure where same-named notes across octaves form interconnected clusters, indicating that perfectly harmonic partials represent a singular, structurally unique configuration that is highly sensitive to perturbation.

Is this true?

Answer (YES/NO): YES